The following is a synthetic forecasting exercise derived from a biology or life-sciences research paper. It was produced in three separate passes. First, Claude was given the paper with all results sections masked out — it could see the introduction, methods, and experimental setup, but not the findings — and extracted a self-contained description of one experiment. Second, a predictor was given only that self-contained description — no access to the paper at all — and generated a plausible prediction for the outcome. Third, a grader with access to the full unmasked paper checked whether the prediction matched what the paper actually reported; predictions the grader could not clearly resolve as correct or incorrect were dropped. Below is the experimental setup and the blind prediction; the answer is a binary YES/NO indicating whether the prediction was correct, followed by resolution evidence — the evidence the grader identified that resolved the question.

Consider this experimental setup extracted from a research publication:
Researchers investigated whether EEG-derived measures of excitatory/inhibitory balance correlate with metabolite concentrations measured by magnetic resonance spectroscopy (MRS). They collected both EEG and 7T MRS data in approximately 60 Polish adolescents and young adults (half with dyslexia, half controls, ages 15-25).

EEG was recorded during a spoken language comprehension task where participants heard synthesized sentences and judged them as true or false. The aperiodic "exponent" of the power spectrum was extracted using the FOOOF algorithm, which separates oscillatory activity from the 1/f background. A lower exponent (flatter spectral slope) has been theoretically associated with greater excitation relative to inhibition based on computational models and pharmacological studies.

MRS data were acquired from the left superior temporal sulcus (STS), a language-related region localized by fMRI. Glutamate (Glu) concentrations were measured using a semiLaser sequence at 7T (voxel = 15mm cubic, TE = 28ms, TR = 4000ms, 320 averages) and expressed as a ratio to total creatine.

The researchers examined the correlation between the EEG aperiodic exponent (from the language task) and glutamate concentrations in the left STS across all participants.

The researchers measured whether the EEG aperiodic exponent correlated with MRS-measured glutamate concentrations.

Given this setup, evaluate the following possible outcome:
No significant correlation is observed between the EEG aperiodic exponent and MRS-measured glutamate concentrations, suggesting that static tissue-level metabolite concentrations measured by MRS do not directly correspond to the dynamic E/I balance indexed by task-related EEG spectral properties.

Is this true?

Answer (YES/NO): YES